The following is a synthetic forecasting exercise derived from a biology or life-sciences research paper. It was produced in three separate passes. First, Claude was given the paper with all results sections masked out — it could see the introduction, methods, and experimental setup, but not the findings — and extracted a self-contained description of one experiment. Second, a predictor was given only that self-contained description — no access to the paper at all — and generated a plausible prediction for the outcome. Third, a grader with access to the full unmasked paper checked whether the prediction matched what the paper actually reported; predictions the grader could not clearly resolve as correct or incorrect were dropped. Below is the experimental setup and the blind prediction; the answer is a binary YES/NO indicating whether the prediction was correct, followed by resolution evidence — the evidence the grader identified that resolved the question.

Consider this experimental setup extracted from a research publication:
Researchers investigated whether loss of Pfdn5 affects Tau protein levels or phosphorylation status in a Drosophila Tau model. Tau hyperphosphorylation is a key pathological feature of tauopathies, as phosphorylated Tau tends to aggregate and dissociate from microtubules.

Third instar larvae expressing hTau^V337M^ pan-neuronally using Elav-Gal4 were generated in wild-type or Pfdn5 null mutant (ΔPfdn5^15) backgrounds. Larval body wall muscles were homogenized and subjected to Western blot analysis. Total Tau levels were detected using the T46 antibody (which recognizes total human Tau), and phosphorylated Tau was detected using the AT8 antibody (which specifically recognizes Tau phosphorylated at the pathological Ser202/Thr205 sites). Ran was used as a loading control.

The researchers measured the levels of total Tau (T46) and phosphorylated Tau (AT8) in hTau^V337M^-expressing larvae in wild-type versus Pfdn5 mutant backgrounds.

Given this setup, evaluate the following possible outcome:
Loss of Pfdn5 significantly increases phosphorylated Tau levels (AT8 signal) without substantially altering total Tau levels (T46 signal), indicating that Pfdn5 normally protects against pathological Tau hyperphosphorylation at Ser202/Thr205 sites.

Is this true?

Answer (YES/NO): NO